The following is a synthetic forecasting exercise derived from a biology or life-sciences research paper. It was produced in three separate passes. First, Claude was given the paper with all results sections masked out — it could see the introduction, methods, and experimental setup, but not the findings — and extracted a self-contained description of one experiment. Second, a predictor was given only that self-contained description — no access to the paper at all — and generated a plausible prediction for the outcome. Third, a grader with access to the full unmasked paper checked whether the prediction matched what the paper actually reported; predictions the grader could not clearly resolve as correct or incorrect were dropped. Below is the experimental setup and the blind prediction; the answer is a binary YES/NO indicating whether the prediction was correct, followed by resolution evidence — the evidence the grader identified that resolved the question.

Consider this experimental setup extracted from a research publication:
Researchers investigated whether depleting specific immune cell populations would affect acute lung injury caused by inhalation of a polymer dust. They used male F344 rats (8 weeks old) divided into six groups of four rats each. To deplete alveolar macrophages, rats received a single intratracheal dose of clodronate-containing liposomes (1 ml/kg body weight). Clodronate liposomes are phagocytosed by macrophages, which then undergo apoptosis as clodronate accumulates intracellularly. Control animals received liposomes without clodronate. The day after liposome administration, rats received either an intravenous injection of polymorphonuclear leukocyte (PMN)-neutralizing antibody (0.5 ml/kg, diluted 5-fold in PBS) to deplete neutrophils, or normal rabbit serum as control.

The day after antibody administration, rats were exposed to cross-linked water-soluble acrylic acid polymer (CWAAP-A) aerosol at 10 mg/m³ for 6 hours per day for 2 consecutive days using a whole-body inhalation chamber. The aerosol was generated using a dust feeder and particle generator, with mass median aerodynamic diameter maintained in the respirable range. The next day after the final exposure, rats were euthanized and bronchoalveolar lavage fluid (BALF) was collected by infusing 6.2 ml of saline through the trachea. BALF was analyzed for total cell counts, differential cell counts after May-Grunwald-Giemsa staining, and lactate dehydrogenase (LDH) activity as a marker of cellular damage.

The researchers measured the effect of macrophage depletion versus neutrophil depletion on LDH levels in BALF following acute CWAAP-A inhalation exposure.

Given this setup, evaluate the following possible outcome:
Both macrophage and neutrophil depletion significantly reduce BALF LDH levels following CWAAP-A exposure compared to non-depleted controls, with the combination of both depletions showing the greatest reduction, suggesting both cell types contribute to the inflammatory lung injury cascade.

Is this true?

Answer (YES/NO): NO